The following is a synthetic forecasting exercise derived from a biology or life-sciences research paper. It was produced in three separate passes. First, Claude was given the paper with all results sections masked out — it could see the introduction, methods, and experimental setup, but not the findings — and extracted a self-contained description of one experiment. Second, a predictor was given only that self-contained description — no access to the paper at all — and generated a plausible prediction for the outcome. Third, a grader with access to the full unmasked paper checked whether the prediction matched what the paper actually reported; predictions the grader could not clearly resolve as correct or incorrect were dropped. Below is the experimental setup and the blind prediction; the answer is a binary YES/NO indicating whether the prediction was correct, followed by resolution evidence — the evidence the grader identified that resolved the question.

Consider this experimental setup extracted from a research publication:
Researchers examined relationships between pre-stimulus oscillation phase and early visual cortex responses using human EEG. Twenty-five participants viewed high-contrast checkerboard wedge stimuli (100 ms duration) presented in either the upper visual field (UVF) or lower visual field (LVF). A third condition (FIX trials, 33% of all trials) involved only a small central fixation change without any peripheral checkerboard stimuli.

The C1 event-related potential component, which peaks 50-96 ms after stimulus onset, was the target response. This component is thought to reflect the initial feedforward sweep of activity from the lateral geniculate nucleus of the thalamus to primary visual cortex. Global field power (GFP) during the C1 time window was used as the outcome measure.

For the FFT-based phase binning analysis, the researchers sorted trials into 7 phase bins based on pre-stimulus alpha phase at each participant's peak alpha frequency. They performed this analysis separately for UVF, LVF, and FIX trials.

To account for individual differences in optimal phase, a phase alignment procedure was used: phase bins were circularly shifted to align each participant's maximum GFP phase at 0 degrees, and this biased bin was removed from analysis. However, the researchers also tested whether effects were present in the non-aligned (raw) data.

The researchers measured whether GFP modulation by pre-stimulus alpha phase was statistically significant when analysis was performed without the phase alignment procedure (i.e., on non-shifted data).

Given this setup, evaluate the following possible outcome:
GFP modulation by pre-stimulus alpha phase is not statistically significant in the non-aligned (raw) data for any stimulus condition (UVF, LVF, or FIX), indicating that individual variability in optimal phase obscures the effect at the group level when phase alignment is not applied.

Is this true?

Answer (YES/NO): NO